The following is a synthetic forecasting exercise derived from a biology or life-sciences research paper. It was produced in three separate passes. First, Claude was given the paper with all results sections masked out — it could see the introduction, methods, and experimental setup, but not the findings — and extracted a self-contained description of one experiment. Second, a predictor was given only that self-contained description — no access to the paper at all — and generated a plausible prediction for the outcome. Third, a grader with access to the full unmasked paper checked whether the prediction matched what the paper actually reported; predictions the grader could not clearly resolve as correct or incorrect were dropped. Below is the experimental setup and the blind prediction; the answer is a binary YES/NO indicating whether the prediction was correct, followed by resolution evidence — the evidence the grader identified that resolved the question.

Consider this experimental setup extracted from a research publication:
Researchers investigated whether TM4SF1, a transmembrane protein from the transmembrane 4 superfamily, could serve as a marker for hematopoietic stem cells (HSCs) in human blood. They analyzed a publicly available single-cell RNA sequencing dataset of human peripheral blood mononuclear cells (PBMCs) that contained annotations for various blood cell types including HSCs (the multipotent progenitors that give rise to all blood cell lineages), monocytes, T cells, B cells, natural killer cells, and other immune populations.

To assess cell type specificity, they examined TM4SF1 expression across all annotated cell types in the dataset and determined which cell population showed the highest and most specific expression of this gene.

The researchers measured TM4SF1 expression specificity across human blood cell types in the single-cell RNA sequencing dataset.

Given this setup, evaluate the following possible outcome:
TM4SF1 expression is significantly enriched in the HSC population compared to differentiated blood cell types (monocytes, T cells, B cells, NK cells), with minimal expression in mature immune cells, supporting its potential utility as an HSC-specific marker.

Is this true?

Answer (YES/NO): YES